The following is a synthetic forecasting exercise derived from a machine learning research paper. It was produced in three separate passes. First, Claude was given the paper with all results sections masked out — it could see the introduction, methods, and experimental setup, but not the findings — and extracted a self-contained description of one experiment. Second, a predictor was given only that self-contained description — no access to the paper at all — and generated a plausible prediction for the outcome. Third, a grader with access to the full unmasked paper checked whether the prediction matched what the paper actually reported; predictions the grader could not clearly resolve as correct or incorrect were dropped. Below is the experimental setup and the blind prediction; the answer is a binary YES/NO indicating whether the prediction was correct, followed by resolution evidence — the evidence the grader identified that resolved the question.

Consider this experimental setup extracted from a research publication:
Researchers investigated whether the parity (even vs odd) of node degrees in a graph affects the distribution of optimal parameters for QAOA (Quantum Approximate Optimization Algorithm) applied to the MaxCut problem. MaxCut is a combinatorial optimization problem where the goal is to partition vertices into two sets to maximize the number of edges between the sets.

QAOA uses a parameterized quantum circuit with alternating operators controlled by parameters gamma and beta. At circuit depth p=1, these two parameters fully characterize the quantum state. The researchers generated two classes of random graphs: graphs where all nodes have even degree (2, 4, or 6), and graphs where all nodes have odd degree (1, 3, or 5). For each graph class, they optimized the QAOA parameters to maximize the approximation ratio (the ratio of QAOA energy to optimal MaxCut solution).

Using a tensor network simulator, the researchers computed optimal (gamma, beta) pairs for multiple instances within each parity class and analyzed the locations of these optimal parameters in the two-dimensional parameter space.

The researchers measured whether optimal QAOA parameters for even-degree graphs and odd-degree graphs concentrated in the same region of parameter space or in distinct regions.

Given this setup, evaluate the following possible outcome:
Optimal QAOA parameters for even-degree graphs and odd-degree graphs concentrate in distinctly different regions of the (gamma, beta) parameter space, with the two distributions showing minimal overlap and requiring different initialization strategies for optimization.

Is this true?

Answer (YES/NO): NO